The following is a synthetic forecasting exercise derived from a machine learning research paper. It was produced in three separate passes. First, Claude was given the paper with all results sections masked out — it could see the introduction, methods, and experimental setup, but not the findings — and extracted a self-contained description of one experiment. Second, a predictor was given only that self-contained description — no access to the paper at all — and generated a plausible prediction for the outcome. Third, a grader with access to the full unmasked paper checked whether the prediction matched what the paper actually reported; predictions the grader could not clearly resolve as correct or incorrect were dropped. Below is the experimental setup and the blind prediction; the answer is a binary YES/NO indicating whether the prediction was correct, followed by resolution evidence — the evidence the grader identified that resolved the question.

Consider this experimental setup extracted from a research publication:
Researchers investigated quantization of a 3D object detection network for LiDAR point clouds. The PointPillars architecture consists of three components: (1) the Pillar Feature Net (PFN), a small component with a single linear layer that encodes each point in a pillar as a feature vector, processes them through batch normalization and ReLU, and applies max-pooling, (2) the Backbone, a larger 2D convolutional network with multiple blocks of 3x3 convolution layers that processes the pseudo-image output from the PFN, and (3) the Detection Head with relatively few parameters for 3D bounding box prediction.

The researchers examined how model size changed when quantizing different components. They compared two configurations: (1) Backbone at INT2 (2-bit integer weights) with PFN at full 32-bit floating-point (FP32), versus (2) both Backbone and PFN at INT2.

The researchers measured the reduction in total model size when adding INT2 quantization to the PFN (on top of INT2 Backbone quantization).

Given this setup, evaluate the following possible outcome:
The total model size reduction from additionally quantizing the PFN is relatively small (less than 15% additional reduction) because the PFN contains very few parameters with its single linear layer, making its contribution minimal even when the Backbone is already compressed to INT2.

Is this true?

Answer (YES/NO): YES